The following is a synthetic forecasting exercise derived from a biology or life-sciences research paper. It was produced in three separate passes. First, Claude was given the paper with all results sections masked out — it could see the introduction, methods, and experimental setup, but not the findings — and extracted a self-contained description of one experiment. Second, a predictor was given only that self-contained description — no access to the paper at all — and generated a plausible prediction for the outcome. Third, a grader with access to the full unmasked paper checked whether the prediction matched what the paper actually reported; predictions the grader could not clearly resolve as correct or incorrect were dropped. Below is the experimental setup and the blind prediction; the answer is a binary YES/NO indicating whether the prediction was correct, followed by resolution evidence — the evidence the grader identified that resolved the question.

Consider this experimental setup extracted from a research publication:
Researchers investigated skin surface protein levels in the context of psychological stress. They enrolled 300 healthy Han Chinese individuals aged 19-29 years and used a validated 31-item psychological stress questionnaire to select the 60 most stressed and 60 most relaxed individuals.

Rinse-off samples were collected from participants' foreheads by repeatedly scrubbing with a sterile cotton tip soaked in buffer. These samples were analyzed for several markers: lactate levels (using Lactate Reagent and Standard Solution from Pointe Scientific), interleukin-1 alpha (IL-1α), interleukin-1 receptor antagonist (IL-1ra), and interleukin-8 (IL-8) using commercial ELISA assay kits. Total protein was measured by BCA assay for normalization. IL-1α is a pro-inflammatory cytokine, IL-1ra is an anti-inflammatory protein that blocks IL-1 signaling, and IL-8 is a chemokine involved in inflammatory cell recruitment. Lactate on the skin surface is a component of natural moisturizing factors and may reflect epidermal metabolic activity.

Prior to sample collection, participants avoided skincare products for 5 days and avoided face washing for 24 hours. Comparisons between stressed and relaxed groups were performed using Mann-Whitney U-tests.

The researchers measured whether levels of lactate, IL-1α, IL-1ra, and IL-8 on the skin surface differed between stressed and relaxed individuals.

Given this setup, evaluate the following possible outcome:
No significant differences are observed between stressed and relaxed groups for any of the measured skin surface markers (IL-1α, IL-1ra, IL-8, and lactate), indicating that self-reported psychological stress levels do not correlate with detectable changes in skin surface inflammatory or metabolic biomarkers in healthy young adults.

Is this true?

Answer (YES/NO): YES